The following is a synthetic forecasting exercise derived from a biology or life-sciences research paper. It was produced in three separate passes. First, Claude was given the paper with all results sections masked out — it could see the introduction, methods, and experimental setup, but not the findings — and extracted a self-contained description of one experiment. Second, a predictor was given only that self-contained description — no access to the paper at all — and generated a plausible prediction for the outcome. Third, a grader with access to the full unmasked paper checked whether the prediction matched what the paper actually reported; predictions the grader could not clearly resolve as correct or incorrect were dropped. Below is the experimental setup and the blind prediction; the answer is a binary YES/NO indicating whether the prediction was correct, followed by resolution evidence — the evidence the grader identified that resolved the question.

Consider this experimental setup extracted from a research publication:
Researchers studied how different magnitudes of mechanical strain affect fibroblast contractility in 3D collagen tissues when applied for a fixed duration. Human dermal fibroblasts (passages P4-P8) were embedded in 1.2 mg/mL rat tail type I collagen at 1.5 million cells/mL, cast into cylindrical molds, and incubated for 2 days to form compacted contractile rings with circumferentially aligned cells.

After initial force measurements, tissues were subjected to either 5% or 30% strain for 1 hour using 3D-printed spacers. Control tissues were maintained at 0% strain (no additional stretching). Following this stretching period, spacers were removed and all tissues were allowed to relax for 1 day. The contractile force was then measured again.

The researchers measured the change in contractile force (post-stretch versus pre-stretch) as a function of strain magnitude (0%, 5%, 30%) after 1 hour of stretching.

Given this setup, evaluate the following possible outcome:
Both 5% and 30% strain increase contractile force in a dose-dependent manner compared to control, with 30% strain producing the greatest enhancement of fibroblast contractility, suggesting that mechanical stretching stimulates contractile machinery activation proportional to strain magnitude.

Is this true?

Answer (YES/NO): NO